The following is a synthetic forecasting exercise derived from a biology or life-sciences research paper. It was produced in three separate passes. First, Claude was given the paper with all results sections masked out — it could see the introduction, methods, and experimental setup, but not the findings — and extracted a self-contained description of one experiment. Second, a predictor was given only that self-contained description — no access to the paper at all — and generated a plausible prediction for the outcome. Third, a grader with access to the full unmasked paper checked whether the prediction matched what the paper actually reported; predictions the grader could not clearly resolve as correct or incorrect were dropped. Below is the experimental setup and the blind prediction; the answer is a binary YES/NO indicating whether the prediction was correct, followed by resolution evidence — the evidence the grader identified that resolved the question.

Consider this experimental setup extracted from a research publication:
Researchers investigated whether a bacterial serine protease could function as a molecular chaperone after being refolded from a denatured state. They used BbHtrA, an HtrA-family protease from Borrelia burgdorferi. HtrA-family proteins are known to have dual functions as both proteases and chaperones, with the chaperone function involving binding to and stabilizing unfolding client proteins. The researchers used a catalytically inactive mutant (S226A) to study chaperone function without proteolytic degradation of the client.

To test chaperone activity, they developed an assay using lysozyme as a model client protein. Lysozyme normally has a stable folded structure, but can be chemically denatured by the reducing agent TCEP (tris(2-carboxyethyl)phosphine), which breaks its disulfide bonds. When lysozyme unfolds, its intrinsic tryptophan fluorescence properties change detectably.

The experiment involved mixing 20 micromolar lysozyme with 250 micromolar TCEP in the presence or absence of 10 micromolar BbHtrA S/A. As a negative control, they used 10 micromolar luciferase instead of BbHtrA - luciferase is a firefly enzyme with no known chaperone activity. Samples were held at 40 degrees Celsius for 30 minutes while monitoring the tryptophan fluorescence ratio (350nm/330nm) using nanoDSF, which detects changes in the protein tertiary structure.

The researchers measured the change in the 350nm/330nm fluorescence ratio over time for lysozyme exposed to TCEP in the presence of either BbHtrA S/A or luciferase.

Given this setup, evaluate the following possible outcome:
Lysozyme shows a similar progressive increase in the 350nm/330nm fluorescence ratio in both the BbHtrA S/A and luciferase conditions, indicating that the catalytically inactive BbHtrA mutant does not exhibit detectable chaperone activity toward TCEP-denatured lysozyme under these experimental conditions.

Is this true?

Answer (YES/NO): NO